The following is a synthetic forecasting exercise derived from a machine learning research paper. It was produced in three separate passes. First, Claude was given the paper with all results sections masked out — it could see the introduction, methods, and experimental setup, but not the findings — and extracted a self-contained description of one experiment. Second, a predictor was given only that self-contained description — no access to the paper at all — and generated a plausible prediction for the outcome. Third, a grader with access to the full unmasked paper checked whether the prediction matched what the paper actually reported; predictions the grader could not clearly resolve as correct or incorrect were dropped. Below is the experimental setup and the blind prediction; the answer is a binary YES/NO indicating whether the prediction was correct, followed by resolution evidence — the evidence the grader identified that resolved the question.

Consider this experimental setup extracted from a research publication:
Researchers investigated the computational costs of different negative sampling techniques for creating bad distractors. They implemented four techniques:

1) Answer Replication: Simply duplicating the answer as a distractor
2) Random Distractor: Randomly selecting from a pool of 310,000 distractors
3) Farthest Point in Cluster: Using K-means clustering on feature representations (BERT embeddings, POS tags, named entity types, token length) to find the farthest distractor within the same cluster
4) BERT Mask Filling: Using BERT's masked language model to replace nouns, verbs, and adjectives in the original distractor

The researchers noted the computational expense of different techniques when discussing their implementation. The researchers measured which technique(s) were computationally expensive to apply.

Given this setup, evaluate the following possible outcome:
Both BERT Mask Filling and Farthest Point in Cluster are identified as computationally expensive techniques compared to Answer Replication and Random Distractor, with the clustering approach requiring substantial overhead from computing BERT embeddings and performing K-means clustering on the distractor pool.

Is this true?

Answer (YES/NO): YES